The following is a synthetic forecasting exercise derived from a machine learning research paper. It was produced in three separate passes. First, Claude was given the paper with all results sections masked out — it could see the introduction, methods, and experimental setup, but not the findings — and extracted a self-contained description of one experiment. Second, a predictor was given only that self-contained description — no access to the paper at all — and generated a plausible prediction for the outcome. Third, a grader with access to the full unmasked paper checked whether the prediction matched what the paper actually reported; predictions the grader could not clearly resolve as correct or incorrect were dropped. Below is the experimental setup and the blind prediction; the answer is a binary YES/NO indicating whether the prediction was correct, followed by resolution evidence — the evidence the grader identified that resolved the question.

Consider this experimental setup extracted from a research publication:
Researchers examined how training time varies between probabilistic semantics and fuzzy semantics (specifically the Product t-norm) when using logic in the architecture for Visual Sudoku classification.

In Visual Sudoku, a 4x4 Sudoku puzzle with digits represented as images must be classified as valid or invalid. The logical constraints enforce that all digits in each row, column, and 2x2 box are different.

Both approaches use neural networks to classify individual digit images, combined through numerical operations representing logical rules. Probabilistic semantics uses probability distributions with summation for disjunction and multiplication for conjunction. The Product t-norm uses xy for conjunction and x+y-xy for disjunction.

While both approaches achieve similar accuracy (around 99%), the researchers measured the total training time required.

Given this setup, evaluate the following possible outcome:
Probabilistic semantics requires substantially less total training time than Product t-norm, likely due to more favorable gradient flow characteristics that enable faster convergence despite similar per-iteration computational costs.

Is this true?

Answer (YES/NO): NO